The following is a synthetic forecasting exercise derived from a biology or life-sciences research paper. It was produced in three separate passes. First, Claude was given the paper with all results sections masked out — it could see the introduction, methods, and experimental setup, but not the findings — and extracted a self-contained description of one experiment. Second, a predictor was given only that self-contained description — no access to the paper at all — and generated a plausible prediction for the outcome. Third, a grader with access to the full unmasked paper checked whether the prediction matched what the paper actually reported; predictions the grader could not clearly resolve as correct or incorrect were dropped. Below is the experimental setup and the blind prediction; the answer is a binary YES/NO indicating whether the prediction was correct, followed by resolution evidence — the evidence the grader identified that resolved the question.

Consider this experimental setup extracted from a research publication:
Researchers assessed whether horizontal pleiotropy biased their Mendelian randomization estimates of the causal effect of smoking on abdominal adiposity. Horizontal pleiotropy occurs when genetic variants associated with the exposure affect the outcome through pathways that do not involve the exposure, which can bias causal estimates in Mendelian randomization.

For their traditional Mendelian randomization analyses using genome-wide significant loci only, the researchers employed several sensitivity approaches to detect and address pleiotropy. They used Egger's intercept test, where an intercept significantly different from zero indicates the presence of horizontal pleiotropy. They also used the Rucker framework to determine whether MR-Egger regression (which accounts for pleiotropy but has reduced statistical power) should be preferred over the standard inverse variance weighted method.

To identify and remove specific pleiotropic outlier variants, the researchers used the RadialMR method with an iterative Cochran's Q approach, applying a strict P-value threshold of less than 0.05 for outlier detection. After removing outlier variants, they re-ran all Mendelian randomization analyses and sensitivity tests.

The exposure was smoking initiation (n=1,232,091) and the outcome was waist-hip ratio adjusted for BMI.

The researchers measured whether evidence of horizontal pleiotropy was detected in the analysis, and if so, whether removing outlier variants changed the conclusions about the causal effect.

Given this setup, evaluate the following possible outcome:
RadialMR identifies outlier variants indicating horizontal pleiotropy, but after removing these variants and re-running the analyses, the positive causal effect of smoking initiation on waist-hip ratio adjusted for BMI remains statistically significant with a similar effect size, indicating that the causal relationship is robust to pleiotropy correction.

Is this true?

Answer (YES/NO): NO